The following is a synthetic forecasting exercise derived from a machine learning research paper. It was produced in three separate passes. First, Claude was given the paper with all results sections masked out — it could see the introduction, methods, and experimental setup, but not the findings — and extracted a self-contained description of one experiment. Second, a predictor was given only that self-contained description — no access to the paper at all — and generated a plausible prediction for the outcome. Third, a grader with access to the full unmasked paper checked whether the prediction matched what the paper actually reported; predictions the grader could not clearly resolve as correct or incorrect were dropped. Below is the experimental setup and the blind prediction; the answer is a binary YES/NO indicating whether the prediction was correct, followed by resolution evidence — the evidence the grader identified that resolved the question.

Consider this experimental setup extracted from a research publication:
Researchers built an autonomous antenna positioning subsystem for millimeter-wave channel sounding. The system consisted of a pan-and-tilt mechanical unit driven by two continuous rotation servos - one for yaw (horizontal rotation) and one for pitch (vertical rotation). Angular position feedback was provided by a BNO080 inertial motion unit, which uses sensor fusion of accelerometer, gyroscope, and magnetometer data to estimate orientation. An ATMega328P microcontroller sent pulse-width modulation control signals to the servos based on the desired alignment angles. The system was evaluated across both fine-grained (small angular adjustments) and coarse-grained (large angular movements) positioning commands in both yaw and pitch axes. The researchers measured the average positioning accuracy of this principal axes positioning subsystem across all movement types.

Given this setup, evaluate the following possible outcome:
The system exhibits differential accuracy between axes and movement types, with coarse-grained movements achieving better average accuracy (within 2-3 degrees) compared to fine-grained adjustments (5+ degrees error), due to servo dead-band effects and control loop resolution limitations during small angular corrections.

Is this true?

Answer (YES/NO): NO